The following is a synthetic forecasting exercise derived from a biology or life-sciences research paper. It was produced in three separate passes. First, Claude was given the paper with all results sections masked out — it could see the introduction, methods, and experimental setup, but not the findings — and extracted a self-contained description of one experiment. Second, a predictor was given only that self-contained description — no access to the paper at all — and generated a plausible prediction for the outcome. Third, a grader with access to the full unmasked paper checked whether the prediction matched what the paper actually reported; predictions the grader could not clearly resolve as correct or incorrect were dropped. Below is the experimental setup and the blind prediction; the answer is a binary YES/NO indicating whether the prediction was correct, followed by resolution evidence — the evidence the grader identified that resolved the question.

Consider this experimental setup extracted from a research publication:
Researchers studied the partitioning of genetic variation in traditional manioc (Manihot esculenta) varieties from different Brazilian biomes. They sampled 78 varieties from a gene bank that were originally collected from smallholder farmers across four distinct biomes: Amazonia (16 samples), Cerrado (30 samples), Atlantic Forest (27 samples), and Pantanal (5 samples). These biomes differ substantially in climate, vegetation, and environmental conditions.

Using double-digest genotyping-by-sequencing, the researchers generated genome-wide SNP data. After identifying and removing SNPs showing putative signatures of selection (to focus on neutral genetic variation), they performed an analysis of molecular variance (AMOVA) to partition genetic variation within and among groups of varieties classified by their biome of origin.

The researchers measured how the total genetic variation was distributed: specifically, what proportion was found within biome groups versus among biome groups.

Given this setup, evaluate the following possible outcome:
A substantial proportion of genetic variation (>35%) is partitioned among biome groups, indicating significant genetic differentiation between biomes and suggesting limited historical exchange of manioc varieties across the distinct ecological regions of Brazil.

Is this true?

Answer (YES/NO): NO